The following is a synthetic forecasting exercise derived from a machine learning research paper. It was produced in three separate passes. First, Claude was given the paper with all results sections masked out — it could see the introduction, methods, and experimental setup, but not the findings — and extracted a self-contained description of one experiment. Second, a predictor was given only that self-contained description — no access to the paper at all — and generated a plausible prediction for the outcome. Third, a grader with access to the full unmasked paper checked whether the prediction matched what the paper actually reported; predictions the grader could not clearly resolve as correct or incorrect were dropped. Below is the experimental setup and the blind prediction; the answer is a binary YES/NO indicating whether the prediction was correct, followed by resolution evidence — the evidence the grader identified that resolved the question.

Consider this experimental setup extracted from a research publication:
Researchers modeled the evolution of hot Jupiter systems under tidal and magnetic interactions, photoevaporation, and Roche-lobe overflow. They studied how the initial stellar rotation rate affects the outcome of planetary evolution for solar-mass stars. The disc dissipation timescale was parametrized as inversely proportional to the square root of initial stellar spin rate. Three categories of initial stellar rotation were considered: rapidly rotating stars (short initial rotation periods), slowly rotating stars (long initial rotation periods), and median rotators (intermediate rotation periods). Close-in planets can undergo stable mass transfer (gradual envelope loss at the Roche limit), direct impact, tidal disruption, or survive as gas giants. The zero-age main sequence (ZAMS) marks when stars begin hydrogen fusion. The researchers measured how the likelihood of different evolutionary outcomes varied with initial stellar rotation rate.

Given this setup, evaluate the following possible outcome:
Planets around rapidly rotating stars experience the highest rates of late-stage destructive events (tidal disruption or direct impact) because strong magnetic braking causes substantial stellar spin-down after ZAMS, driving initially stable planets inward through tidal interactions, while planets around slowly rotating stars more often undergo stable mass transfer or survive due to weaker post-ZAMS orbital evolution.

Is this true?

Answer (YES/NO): NO